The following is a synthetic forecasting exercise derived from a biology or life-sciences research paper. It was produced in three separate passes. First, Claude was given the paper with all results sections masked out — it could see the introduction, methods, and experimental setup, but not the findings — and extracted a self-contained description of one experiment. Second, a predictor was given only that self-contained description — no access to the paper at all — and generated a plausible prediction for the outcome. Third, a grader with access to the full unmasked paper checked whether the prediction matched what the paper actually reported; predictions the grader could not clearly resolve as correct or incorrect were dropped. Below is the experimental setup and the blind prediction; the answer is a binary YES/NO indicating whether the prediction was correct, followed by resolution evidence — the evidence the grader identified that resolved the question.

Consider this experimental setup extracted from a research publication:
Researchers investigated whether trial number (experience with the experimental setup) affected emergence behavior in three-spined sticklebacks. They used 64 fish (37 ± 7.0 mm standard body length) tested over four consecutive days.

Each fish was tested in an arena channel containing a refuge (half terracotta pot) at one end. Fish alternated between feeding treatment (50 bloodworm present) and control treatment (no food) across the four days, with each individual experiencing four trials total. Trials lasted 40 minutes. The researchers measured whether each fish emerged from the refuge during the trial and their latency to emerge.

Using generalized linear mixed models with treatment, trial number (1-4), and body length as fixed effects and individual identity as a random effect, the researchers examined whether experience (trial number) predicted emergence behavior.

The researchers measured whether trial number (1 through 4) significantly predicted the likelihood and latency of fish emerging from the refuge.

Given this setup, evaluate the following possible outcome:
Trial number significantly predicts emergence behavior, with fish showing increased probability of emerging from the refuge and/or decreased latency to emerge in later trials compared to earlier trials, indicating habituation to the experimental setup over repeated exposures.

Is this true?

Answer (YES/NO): NO